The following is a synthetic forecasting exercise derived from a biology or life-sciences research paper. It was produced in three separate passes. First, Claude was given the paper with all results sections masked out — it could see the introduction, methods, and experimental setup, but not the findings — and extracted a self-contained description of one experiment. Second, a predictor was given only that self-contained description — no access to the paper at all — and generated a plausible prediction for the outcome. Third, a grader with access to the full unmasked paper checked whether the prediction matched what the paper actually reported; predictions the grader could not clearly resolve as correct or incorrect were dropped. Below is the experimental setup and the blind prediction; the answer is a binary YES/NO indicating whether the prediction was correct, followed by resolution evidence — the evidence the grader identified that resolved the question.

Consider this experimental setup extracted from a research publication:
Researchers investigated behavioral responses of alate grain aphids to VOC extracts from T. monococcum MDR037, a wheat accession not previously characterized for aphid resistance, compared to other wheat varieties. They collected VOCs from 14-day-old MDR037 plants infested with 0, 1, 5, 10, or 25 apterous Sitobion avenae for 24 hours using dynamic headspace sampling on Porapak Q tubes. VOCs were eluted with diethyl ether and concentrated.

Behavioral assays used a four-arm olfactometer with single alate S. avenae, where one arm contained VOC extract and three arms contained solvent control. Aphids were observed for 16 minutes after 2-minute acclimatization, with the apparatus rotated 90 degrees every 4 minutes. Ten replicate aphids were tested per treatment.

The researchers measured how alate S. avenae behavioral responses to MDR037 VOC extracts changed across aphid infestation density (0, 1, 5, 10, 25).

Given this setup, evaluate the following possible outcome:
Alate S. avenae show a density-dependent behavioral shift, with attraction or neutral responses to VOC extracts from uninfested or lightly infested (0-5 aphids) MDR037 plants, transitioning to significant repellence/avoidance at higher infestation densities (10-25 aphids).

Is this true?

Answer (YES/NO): NO